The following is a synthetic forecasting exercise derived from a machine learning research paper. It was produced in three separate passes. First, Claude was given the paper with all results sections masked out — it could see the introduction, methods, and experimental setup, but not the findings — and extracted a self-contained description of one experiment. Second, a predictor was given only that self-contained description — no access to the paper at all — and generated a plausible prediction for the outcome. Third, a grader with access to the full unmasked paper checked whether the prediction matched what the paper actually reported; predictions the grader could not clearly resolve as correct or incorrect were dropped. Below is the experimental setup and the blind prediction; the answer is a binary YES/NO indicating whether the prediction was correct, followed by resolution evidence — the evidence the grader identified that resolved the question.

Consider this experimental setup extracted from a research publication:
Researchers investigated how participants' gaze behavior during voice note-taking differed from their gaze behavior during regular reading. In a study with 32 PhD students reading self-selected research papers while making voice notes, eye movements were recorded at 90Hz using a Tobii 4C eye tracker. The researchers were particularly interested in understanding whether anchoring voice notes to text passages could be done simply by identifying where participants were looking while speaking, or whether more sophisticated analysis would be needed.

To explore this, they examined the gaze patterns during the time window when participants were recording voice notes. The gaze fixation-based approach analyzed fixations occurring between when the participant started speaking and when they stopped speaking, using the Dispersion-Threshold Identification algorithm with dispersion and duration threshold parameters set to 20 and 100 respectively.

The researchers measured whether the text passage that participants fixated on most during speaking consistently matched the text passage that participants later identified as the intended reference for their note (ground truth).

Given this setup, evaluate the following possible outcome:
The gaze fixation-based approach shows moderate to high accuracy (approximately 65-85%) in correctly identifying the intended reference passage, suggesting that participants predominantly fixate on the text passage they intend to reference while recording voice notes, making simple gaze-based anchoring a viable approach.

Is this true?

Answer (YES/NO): NO